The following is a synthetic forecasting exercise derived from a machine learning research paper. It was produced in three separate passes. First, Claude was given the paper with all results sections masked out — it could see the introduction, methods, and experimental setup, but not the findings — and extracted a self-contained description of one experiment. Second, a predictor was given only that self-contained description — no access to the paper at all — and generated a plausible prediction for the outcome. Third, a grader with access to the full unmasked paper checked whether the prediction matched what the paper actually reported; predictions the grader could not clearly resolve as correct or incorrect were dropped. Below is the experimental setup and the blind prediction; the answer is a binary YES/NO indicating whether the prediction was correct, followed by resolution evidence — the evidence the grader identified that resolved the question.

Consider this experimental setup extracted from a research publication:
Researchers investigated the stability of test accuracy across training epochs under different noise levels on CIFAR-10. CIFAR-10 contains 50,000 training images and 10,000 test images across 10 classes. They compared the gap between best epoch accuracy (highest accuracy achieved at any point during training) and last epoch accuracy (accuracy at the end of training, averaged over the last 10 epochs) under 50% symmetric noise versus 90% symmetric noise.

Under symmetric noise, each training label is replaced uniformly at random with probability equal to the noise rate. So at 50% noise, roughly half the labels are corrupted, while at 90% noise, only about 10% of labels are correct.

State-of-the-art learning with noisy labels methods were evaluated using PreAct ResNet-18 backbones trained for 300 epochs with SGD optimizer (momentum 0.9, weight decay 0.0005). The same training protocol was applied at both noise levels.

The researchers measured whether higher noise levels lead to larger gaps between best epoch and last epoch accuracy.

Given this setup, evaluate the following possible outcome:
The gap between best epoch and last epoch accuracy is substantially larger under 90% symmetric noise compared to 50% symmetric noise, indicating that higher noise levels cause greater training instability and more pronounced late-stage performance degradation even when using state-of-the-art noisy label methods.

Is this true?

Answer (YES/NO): YES